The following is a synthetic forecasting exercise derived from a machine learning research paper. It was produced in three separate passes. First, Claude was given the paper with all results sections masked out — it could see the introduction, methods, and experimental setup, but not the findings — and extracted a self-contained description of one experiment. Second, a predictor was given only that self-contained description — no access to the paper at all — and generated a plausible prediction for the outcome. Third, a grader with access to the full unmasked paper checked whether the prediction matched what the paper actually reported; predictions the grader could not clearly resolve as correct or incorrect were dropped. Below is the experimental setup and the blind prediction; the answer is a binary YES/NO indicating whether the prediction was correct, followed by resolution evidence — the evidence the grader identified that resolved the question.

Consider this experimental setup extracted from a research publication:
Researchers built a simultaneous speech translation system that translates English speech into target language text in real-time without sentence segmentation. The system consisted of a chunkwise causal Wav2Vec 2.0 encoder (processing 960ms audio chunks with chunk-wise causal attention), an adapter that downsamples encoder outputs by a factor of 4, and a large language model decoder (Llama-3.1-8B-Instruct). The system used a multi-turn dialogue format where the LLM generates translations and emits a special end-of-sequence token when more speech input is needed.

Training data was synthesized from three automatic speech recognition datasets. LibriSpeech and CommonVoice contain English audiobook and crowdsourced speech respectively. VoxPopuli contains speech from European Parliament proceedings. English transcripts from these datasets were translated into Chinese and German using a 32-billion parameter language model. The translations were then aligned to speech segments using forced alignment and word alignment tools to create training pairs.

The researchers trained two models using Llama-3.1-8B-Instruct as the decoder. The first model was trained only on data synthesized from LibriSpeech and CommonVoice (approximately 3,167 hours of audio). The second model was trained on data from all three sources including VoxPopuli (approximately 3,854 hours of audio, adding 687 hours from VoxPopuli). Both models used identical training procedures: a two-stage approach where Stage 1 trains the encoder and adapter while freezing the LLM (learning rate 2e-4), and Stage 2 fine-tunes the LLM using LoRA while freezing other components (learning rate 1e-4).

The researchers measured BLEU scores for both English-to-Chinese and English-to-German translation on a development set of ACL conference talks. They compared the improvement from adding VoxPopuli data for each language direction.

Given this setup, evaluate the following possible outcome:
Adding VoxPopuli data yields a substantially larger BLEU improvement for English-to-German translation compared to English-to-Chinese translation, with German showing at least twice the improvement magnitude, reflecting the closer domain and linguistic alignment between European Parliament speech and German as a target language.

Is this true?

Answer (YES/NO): NO